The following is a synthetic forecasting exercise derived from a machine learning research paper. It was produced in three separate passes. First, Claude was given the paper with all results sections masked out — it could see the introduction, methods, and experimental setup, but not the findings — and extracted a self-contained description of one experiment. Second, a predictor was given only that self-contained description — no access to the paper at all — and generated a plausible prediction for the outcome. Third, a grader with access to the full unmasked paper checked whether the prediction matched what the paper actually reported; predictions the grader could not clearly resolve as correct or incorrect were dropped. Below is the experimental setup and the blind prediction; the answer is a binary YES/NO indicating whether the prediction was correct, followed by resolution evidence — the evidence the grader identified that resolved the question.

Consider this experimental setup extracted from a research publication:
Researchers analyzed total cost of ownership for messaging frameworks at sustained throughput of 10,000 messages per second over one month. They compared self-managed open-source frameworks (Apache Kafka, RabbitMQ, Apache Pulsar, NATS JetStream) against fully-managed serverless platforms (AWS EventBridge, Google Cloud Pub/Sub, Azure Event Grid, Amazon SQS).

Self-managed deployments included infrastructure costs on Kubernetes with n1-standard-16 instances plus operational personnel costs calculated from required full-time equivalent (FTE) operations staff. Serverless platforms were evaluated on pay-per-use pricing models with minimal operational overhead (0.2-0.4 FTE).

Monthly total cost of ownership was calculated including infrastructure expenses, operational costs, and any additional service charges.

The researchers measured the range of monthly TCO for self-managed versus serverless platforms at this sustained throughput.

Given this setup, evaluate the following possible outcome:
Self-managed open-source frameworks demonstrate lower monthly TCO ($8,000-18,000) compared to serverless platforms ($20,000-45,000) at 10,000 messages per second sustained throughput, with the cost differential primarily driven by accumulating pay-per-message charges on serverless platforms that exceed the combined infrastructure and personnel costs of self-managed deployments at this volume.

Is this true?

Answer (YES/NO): NO